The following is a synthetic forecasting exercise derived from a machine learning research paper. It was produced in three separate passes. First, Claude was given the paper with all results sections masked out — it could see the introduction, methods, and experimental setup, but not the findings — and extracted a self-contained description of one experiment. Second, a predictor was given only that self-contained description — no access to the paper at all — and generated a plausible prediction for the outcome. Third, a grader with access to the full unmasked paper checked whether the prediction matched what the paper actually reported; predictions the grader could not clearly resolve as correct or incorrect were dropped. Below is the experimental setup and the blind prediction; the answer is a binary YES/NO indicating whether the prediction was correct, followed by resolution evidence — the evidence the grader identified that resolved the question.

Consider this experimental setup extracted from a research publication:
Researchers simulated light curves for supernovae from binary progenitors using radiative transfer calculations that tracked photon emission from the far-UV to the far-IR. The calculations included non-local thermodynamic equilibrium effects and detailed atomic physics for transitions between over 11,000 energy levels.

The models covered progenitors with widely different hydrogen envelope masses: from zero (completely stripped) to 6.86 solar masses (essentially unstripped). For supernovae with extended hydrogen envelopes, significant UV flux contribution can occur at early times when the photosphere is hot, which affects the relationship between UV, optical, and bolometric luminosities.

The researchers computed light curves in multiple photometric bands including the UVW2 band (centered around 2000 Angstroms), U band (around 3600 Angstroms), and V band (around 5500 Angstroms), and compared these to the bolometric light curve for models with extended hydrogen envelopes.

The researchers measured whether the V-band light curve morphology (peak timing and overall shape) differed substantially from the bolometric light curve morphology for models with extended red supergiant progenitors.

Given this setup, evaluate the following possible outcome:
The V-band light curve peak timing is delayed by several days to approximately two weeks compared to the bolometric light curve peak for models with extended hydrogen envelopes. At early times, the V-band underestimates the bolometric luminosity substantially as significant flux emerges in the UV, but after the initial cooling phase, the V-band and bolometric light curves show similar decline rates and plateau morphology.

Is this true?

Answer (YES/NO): NO